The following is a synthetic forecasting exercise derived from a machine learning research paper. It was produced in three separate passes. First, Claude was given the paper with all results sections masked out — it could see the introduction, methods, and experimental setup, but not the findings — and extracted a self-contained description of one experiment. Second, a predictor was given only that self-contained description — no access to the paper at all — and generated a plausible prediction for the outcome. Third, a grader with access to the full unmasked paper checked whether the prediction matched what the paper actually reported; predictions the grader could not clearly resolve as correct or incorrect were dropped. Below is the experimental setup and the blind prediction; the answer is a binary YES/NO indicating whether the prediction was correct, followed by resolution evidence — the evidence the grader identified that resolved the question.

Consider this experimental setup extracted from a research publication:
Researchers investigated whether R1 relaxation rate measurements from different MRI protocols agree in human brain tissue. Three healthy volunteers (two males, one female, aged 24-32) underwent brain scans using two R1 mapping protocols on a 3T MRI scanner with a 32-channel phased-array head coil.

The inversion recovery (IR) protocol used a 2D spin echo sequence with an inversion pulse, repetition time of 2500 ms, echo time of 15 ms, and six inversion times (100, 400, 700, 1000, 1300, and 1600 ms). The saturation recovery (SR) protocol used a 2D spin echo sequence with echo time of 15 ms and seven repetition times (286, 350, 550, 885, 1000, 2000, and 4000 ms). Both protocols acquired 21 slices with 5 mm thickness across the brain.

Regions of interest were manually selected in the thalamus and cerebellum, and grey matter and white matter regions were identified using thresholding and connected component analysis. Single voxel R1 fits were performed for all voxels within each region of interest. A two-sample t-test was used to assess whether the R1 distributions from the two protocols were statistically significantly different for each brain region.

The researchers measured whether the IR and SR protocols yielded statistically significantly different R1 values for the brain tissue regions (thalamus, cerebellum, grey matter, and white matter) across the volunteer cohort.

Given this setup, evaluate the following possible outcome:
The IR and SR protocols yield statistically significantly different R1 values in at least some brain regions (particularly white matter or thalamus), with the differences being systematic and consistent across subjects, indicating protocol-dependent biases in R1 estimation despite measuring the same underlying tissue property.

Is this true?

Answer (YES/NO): YES